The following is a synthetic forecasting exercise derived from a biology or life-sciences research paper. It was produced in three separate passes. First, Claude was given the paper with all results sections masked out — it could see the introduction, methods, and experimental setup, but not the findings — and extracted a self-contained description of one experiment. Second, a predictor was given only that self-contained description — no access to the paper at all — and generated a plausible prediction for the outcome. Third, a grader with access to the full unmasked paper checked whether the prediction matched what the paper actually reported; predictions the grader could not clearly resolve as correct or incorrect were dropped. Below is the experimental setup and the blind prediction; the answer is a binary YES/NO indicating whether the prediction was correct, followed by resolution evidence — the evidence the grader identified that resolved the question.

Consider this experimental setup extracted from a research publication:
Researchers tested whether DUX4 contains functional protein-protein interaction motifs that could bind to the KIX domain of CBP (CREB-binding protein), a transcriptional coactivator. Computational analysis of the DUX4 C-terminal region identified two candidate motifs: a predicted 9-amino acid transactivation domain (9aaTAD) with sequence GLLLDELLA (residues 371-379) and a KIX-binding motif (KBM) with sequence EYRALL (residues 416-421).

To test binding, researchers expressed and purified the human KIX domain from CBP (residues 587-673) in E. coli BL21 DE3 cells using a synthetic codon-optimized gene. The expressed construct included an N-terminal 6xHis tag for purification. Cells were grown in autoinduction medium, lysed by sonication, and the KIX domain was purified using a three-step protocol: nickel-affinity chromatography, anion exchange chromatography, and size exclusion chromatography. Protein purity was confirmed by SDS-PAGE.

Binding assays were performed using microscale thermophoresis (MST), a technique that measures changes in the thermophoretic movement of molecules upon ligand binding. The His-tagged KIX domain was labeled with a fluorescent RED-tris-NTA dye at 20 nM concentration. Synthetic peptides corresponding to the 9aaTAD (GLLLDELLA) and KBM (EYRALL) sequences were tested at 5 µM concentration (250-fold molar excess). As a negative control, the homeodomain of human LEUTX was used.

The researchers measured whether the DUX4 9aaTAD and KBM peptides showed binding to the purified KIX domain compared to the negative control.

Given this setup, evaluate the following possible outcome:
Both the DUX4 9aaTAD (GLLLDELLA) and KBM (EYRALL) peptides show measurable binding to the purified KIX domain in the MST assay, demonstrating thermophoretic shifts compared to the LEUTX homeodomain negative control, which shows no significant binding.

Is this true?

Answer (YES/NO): YES